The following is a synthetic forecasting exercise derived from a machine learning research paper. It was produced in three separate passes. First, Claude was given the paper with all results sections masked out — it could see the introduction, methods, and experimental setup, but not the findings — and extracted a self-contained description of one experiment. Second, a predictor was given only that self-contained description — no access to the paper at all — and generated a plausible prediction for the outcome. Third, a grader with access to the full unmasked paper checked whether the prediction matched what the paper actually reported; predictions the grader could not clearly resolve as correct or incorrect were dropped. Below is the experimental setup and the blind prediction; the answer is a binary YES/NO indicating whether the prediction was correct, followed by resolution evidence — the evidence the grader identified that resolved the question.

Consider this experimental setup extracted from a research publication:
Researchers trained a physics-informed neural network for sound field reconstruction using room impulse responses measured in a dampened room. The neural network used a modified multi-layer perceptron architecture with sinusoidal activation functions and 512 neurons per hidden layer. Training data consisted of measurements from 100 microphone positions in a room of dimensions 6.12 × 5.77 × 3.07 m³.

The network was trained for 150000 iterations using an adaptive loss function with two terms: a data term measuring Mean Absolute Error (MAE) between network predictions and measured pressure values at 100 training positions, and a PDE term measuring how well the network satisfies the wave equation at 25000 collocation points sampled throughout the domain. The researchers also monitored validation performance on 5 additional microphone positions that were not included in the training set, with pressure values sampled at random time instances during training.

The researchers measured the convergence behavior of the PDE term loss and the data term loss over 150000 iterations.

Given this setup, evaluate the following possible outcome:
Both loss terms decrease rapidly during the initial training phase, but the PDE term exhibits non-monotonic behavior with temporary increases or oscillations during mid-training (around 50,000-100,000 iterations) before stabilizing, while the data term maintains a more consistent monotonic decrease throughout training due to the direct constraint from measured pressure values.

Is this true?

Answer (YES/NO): NO